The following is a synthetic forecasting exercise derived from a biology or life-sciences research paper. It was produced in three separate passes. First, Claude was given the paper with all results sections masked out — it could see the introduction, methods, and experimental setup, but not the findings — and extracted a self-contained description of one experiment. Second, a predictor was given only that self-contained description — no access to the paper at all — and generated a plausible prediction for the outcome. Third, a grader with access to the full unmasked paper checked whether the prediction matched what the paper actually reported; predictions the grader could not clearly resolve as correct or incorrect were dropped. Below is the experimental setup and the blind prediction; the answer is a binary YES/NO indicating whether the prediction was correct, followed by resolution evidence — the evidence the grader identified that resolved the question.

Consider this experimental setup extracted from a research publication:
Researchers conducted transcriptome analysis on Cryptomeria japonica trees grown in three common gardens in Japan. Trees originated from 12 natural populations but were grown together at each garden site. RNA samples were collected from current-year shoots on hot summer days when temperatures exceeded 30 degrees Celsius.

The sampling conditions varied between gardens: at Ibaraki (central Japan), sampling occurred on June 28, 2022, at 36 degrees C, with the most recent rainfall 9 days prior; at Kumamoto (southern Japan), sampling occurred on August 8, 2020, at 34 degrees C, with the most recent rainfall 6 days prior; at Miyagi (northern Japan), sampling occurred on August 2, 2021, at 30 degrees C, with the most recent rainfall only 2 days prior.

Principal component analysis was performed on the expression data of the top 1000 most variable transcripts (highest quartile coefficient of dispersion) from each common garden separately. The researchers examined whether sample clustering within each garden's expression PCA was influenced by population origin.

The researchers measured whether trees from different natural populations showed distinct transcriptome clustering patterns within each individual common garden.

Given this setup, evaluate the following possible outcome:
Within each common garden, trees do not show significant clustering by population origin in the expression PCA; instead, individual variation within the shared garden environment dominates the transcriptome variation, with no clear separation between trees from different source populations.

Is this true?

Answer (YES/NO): NO